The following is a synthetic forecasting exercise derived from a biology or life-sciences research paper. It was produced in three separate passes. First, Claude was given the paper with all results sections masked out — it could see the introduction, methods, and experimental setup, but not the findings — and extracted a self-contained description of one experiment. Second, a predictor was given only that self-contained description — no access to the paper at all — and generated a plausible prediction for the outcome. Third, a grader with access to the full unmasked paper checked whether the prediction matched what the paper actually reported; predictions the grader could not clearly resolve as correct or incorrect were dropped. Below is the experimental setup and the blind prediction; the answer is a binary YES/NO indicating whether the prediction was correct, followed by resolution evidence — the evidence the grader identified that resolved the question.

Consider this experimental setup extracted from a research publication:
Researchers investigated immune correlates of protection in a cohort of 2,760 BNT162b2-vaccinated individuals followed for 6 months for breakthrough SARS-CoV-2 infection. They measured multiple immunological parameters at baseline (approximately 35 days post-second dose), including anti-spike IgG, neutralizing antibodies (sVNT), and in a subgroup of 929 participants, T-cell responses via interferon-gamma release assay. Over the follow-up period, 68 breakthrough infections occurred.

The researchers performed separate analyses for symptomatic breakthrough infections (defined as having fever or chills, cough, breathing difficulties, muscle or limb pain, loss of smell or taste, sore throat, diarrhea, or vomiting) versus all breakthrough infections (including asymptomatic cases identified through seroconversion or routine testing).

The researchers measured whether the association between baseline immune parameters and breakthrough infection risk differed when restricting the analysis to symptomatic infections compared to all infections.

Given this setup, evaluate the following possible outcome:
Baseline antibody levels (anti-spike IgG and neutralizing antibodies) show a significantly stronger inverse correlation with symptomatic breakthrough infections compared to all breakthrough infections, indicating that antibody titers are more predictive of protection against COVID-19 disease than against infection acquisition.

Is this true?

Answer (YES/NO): NO